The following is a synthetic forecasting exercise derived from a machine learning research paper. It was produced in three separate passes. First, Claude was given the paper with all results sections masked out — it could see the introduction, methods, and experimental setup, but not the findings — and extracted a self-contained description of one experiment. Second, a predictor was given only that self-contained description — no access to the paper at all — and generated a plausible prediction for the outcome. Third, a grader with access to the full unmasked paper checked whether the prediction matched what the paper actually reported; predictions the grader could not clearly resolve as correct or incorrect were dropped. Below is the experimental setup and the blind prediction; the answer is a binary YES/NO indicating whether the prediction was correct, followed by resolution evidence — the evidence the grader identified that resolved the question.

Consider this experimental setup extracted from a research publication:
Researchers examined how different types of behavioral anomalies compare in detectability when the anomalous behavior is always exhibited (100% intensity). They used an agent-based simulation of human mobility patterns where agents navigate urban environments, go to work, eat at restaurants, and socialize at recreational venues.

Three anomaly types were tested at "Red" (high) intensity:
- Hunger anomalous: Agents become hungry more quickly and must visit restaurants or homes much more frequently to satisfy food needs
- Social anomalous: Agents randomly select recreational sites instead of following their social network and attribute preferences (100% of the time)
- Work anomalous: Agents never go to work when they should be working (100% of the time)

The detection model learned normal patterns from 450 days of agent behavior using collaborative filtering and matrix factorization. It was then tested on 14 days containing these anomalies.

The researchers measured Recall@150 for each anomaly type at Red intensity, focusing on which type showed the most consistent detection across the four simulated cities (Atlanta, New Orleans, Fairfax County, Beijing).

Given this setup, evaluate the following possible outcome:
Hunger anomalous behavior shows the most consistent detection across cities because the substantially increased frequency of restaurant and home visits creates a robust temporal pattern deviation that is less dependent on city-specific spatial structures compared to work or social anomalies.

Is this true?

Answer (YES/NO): NO